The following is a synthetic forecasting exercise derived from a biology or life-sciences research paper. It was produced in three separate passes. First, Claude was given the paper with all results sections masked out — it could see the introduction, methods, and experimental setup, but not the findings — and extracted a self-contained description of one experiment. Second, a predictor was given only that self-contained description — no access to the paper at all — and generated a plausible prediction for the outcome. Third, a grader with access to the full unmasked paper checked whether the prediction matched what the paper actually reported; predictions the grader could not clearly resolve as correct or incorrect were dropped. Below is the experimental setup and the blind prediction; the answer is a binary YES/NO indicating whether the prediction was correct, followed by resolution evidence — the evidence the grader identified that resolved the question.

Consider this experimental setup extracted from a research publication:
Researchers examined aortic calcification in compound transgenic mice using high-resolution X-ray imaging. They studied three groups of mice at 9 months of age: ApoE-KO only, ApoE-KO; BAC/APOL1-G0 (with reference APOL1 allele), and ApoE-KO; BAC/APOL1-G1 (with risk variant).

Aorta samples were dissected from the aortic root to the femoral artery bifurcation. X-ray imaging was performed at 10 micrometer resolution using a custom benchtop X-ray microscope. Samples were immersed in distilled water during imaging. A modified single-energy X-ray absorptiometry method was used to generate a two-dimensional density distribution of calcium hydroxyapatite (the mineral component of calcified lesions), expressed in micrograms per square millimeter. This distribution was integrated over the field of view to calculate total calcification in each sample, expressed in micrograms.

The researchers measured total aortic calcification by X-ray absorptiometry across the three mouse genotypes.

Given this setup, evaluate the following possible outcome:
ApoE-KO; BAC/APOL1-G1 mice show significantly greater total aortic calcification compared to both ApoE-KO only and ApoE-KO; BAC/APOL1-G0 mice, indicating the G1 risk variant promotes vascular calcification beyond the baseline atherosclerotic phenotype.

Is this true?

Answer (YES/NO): NO